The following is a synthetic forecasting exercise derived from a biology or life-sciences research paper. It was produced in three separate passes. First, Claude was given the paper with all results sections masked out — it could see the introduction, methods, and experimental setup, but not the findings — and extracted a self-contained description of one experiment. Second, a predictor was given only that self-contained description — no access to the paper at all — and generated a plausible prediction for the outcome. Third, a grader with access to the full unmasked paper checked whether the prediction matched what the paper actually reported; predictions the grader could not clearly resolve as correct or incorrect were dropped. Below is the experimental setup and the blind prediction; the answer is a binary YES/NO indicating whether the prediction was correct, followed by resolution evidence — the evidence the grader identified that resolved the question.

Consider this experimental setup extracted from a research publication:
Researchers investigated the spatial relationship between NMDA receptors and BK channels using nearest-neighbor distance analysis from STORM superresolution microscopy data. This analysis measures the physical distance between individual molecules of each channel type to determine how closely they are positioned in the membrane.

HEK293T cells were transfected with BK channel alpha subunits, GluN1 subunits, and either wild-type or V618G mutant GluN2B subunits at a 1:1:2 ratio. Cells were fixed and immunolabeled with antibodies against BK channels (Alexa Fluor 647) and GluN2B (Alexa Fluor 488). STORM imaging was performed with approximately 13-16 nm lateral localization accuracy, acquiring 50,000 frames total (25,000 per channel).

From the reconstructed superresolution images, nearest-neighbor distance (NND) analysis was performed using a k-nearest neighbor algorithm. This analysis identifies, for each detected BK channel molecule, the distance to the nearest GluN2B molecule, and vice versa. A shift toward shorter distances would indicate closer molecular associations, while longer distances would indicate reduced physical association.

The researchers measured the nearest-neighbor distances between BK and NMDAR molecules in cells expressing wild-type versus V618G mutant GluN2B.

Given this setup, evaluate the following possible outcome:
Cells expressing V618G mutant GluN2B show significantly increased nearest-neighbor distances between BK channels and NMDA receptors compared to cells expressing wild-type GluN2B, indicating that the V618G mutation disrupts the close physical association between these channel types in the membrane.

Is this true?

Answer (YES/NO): NO